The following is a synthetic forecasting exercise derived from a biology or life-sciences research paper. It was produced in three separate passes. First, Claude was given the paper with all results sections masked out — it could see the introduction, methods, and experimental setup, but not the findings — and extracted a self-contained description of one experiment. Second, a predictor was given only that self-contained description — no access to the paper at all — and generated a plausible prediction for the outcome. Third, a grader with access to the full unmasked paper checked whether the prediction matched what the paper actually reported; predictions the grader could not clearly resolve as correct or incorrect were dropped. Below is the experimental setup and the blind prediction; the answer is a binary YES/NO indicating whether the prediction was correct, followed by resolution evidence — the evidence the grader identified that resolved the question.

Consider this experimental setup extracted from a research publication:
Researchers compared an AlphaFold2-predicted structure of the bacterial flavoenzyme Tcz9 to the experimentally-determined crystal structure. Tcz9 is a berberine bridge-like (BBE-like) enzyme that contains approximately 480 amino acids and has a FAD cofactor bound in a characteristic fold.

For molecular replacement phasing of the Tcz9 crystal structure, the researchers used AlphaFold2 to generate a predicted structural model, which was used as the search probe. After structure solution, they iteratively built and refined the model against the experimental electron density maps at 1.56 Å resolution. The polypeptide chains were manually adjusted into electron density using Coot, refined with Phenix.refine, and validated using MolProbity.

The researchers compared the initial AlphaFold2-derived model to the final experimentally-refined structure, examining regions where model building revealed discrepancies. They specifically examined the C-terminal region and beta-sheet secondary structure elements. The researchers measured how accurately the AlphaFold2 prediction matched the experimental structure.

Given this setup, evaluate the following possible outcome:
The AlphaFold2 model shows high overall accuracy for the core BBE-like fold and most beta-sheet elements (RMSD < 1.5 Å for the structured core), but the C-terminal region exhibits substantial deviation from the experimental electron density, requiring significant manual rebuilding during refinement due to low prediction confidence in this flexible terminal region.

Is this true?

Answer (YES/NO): NO